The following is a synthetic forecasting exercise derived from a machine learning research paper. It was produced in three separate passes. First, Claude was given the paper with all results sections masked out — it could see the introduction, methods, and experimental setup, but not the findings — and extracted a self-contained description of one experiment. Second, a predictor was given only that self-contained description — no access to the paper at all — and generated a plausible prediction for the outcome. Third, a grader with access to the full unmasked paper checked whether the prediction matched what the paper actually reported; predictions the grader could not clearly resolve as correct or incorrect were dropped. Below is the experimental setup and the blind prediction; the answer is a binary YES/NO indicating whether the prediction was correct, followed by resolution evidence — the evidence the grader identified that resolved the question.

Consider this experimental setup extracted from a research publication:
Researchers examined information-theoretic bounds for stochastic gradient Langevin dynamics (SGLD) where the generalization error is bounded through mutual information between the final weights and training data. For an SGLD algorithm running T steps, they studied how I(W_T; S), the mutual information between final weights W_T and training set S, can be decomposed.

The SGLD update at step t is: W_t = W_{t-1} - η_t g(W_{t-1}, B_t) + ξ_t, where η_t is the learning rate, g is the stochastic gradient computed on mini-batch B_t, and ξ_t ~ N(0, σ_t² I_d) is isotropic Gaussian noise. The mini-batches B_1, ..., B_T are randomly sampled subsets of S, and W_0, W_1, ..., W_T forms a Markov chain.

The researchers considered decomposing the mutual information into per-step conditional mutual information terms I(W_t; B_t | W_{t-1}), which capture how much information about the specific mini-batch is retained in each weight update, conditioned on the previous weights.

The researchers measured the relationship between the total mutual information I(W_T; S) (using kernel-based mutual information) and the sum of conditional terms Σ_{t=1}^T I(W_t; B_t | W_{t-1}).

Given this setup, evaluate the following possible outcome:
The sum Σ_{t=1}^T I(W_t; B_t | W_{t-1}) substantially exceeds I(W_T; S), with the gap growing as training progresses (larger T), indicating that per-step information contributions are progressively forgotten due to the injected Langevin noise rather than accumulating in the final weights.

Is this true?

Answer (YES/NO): NO